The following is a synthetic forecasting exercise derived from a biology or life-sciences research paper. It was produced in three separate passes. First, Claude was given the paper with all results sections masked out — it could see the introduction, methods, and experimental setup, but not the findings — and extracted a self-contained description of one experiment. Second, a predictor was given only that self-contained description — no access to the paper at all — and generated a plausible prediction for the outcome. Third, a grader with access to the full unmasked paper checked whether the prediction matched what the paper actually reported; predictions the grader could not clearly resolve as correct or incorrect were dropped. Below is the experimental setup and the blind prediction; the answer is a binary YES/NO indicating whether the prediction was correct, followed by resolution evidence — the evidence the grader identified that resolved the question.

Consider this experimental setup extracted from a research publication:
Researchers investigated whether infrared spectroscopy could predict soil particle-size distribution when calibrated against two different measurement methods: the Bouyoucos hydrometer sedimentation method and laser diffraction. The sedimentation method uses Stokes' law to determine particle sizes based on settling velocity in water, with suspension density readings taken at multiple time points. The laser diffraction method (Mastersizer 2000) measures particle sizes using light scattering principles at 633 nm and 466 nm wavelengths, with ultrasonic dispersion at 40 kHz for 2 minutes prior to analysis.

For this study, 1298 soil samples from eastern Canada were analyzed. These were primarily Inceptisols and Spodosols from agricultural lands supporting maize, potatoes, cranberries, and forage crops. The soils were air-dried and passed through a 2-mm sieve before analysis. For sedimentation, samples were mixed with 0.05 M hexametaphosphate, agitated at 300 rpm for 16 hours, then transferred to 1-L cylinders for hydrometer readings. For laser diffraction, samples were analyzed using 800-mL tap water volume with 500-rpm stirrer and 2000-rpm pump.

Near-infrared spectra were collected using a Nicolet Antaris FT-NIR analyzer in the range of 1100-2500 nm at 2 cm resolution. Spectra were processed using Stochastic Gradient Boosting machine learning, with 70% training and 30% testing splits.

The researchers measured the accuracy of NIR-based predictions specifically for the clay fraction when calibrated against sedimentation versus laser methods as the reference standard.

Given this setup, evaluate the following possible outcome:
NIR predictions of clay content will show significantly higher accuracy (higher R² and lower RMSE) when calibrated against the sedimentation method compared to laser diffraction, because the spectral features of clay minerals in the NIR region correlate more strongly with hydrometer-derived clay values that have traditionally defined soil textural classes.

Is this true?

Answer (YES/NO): YES